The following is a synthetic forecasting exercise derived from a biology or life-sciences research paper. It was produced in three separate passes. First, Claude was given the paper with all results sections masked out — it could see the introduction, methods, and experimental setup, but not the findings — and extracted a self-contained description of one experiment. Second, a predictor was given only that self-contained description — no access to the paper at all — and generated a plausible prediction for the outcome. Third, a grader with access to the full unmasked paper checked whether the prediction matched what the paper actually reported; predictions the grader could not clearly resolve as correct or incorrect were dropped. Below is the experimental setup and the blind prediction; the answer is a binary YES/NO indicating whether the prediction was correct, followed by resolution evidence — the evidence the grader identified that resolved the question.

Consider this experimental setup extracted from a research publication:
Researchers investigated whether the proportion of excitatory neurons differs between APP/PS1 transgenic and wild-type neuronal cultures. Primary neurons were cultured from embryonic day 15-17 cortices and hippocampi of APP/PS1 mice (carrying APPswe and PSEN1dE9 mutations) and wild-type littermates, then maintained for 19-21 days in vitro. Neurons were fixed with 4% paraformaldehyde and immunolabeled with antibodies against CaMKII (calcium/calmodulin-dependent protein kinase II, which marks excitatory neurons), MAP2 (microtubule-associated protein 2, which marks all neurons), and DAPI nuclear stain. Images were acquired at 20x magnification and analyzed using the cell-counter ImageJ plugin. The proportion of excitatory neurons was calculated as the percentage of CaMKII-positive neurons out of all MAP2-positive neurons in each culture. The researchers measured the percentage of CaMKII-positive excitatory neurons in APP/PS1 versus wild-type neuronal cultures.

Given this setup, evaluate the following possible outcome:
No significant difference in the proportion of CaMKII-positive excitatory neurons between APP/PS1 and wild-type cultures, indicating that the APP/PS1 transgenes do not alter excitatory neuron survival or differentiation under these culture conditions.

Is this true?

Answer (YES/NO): YES